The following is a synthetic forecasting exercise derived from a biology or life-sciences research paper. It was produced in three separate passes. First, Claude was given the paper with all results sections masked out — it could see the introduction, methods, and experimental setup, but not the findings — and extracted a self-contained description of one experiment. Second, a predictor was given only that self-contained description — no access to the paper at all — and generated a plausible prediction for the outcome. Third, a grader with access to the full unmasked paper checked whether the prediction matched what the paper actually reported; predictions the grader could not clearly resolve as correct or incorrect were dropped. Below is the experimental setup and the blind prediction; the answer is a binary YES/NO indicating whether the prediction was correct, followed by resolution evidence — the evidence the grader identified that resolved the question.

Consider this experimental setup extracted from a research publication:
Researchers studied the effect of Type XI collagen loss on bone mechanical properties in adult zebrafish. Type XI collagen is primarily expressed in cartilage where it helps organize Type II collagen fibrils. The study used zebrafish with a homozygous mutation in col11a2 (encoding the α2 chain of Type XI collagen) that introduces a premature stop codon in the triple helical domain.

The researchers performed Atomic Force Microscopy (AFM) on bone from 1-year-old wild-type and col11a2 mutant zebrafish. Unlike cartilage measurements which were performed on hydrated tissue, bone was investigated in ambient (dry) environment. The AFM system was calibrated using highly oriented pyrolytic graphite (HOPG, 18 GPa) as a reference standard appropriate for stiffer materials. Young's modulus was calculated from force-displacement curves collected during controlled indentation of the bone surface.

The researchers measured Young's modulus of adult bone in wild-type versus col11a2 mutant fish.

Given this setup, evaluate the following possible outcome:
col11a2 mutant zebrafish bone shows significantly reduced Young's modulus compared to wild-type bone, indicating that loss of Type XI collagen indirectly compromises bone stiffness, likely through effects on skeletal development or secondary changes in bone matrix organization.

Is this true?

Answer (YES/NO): NO